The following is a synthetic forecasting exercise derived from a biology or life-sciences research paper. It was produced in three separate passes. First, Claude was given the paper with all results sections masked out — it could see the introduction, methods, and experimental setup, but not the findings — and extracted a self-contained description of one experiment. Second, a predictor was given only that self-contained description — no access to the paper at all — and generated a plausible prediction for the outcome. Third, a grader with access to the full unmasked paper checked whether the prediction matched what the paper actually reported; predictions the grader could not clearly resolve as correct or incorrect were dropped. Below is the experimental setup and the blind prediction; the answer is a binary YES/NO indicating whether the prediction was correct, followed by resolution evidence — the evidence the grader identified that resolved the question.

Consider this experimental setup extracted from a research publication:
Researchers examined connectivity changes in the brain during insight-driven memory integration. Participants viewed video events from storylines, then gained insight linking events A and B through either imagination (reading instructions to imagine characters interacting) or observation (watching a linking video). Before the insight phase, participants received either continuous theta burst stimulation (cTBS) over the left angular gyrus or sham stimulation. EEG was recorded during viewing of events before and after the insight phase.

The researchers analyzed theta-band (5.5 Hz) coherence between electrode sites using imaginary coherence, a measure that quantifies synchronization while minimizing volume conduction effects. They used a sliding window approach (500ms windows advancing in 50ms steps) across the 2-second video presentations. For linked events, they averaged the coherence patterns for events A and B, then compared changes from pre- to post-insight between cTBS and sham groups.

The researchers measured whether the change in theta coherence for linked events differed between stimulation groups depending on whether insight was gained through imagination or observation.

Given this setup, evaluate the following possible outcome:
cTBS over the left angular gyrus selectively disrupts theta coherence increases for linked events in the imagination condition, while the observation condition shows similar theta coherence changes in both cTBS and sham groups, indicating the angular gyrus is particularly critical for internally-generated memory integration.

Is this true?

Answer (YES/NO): NO